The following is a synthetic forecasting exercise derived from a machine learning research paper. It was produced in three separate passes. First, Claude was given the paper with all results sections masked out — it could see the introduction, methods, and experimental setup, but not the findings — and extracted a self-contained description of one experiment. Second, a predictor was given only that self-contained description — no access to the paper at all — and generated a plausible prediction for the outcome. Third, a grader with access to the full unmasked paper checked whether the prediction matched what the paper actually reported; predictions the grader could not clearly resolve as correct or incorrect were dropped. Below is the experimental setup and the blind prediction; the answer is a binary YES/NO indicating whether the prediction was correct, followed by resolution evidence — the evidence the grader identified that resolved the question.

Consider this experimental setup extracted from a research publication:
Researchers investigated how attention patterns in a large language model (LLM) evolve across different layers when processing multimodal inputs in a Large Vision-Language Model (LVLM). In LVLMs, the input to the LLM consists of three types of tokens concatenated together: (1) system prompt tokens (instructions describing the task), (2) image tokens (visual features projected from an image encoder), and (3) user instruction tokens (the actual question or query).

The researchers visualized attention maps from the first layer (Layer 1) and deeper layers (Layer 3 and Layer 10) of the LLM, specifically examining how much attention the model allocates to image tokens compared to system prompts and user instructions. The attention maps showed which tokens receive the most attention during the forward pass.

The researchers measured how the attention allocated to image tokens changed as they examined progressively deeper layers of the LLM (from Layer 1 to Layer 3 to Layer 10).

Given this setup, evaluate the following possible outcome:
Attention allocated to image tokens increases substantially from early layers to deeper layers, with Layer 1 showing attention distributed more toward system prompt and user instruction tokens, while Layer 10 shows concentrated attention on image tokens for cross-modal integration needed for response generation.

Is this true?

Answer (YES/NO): NO